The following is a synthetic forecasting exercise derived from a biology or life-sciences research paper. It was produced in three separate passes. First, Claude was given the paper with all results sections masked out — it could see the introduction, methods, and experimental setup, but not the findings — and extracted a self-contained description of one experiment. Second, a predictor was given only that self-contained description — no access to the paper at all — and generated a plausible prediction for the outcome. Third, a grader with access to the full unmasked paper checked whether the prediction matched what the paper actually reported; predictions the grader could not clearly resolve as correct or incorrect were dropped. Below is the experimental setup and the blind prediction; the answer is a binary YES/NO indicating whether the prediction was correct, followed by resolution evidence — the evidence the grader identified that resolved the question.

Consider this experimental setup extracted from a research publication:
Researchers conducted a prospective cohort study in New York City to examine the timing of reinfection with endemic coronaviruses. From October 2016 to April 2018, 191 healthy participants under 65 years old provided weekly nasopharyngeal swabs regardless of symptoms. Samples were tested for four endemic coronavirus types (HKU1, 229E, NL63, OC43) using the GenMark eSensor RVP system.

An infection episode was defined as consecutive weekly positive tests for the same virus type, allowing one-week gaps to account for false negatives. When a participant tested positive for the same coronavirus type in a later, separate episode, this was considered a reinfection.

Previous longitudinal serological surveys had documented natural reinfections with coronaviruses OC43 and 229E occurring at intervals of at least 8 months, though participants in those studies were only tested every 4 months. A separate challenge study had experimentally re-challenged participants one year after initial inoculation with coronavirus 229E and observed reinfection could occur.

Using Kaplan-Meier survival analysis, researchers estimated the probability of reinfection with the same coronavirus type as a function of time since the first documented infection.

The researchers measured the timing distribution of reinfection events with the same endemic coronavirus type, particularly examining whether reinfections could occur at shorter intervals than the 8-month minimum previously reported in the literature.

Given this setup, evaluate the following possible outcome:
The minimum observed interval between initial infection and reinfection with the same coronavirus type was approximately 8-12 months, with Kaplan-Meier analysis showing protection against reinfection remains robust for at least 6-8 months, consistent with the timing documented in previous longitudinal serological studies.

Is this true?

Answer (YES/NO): NO